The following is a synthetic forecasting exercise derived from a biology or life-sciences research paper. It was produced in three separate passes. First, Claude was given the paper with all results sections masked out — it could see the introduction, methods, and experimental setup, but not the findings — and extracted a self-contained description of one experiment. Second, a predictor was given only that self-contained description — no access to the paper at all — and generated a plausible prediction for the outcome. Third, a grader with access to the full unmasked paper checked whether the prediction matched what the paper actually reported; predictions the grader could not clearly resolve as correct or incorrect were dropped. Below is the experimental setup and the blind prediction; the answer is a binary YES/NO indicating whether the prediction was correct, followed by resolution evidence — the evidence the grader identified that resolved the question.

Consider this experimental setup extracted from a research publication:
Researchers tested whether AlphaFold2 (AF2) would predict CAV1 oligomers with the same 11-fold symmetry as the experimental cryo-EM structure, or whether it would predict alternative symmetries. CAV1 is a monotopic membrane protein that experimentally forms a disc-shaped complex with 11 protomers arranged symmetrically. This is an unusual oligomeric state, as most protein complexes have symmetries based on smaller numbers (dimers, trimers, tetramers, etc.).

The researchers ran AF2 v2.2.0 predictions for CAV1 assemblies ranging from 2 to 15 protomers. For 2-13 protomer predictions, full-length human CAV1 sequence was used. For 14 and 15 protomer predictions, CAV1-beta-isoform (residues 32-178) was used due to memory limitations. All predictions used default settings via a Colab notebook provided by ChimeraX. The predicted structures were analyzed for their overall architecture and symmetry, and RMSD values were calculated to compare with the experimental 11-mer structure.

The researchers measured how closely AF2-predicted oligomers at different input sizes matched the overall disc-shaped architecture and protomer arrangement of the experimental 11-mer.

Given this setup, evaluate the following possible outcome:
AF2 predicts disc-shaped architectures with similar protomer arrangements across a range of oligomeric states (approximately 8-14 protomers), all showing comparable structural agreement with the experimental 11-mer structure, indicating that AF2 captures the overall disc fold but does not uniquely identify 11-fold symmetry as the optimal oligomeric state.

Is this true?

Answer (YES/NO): NO